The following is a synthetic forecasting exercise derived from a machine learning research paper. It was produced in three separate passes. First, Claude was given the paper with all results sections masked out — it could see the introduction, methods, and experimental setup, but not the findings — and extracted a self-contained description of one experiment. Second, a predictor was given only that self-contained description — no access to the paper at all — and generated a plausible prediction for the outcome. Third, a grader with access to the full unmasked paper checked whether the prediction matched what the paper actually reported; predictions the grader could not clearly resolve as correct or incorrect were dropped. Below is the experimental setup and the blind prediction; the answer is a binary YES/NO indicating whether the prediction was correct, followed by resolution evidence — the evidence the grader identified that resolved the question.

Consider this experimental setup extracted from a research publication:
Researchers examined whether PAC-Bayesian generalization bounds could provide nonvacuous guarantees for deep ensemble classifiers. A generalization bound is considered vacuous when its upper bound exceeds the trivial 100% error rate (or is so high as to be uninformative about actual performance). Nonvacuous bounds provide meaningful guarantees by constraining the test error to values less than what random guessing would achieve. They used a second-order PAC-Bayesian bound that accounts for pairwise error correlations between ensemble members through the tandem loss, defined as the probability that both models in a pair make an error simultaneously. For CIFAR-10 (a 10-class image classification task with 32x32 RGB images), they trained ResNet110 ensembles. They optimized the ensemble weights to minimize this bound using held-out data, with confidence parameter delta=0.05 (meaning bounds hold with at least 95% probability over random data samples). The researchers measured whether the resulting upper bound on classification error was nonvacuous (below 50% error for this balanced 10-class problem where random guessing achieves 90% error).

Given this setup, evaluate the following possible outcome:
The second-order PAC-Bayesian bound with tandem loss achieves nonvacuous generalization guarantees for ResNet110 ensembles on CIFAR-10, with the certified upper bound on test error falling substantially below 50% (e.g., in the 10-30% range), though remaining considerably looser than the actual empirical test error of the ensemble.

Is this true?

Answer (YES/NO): YES